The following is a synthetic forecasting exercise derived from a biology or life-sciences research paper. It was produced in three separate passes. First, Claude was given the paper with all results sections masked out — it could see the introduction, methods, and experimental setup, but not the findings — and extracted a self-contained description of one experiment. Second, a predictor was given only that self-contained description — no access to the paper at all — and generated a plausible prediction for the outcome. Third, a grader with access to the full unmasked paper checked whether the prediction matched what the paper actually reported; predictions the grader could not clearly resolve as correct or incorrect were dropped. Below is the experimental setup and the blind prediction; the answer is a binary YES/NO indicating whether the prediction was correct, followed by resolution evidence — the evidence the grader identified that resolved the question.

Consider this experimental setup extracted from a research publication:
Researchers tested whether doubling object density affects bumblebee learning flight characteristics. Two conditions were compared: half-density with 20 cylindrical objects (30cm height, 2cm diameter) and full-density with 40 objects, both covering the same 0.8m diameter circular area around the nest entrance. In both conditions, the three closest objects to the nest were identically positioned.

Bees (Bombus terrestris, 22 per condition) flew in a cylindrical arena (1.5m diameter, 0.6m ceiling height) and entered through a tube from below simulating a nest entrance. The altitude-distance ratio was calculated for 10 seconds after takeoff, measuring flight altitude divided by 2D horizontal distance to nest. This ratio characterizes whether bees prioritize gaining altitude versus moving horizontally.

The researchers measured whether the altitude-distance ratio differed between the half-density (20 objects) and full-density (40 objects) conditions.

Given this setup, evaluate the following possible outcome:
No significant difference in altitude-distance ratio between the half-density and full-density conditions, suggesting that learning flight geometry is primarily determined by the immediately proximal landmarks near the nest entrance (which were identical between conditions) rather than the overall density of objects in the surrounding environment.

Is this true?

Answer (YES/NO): YES